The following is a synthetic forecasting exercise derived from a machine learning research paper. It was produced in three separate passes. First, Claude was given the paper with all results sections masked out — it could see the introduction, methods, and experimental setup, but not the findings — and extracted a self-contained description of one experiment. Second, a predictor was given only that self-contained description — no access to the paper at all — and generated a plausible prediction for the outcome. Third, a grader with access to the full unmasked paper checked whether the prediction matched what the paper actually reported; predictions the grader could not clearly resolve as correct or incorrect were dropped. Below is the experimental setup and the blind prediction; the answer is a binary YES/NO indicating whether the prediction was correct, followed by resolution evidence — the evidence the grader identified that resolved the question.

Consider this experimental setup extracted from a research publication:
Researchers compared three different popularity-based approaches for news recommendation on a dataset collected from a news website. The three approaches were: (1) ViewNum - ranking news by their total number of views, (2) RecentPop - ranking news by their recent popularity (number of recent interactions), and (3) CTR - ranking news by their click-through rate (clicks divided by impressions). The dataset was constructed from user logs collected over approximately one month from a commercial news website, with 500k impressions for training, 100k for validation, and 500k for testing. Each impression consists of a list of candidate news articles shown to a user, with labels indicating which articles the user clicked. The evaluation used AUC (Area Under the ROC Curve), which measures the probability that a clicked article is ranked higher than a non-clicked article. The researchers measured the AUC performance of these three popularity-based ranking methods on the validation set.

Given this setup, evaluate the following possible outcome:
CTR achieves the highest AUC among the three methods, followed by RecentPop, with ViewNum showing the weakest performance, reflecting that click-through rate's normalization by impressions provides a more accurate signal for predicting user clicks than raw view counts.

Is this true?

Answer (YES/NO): YES